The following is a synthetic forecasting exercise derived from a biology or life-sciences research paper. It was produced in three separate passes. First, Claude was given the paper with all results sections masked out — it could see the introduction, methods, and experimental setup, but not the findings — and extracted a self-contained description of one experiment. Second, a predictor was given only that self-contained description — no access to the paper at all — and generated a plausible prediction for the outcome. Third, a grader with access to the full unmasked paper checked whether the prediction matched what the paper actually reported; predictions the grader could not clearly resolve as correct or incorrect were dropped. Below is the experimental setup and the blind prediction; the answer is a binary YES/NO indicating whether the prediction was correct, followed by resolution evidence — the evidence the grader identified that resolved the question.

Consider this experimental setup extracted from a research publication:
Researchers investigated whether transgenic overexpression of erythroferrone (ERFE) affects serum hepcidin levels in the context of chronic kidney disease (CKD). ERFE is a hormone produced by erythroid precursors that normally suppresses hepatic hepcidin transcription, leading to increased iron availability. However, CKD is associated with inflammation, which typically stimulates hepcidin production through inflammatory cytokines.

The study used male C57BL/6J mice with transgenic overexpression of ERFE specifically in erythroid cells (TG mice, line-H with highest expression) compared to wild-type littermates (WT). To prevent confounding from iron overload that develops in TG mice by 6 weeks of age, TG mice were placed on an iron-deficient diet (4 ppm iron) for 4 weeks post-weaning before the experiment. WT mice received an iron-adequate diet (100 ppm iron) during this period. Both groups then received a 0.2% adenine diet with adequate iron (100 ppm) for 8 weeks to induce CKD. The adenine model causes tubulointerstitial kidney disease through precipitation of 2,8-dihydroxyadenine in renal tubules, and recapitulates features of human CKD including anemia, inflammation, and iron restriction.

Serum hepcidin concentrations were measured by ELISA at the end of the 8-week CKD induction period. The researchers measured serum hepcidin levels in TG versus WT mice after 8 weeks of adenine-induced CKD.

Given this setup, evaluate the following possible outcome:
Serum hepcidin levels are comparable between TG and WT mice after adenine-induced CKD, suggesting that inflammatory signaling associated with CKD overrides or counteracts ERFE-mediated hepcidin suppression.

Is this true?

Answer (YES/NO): NO